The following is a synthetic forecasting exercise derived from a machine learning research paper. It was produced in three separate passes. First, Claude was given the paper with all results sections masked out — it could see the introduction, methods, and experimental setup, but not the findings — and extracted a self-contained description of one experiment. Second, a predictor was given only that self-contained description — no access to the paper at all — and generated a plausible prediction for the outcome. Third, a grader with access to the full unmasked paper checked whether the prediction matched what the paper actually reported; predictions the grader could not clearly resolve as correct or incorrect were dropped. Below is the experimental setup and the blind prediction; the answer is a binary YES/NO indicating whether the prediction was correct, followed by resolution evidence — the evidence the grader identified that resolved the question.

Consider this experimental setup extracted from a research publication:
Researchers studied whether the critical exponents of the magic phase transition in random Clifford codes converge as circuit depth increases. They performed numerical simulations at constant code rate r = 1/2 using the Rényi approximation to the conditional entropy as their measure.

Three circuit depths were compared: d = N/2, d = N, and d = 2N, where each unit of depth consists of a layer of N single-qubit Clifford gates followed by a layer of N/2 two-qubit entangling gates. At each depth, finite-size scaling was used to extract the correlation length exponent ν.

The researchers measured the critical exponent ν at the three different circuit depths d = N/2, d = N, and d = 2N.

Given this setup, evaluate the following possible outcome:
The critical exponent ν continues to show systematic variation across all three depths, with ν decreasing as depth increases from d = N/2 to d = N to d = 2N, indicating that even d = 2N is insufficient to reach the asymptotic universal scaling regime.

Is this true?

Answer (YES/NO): NO